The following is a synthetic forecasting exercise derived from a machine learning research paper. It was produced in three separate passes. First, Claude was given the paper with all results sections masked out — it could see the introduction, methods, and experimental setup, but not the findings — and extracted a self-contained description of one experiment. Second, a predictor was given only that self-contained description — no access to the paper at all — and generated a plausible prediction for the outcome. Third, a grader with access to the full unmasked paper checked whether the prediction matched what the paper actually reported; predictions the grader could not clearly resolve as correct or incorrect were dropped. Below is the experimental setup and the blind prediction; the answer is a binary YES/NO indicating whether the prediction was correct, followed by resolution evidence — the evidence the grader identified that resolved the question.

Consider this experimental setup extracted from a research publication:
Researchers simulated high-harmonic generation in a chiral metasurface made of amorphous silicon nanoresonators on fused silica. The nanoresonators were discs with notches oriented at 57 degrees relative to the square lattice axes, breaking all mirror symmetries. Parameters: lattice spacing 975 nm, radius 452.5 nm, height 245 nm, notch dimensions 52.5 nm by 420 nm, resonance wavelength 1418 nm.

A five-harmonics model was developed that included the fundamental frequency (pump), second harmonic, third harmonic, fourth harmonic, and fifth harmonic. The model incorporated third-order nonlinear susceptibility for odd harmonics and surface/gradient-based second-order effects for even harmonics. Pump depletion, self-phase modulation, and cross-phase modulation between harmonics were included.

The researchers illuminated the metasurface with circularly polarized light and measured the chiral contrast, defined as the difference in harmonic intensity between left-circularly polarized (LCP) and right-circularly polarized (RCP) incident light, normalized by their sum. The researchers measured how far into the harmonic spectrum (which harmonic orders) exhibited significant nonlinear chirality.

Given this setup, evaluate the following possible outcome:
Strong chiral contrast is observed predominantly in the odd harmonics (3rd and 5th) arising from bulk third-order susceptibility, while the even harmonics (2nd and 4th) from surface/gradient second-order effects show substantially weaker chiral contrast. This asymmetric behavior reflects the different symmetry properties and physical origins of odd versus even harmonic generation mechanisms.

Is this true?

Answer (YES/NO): NO